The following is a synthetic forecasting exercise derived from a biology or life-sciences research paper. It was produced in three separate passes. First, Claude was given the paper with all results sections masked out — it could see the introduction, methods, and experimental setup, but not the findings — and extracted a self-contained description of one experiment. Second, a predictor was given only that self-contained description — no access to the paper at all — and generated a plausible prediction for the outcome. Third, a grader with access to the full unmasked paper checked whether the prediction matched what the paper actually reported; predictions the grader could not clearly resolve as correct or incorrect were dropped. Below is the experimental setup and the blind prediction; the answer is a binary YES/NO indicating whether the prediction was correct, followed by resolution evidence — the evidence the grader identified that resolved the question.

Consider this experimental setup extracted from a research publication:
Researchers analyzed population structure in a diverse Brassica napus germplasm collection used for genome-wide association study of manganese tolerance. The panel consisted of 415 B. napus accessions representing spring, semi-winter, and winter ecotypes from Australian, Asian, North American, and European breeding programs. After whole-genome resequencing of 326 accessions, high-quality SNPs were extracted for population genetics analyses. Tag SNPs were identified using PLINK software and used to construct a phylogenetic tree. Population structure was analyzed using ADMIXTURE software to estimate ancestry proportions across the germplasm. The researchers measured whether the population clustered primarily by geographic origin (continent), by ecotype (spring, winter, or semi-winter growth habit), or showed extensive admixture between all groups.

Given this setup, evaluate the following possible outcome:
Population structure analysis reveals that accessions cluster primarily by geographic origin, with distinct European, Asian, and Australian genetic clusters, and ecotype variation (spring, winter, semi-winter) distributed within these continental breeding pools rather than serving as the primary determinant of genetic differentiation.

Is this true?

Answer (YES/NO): YES